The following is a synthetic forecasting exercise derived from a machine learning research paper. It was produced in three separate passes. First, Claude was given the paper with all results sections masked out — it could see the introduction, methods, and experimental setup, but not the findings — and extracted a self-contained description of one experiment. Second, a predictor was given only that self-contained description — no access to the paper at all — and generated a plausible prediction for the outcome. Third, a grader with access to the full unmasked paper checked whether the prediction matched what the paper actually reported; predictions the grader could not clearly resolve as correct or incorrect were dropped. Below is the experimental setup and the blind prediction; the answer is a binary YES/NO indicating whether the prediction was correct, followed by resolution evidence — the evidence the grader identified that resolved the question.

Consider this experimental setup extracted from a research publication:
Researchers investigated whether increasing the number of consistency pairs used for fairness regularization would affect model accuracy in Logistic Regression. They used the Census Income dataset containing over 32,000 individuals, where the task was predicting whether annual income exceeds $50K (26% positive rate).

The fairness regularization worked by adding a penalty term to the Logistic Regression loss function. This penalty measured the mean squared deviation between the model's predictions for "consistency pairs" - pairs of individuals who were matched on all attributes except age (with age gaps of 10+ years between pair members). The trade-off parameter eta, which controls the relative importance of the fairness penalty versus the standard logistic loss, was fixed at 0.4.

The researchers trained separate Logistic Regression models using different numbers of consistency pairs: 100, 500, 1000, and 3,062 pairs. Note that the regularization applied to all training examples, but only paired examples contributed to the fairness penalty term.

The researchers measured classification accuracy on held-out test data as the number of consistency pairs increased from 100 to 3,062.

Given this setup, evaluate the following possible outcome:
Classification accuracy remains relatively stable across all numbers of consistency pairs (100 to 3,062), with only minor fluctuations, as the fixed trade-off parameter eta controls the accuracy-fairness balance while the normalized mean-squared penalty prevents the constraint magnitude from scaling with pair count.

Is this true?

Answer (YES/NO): NO